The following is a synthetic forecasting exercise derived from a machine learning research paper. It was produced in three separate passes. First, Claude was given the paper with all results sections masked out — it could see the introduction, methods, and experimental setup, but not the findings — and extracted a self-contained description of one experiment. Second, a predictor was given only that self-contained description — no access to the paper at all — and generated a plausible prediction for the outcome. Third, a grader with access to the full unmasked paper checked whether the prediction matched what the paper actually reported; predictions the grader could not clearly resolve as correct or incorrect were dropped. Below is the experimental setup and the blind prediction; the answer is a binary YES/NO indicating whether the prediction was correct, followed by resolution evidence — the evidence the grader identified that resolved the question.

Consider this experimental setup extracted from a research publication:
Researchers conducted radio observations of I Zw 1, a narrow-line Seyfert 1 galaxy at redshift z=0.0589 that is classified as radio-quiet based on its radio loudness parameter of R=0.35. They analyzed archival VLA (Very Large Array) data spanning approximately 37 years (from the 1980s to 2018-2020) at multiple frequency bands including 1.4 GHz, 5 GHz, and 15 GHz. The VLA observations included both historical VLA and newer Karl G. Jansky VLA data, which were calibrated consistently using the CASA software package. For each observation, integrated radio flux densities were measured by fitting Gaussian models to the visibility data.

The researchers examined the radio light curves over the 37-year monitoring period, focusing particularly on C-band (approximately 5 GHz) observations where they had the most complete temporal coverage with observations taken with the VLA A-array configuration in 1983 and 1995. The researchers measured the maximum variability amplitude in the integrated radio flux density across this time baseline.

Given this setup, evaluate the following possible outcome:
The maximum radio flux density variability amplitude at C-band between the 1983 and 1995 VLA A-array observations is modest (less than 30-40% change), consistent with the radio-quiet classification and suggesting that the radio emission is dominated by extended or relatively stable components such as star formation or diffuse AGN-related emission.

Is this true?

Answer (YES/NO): NO